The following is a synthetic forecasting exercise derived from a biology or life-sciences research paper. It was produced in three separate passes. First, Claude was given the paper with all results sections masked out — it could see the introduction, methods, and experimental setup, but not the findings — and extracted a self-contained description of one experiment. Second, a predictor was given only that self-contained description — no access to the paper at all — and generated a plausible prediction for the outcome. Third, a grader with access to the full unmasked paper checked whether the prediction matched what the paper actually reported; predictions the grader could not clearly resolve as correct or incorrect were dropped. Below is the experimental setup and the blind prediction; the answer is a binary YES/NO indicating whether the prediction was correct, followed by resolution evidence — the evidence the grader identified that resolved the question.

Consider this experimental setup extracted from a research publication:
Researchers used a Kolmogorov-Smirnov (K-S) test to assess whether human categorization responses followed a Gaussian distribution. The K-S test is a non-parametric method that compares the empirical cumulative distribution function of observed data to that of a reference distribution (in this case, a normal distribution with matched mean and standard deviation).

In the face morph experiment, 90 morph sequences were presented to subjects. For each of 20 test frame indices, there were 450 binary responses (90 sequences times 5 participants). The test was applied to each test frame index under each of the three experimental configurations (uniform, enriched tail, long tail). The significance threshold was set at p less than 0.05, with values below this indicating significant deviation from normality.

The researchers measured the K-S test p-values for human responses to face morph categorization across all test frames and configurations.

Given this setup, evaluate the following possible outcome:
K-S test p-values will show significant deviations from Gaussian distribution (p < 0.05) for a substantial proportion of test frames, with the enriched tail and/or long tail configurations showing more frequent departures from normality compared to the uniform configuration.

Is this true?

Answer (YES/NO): NO